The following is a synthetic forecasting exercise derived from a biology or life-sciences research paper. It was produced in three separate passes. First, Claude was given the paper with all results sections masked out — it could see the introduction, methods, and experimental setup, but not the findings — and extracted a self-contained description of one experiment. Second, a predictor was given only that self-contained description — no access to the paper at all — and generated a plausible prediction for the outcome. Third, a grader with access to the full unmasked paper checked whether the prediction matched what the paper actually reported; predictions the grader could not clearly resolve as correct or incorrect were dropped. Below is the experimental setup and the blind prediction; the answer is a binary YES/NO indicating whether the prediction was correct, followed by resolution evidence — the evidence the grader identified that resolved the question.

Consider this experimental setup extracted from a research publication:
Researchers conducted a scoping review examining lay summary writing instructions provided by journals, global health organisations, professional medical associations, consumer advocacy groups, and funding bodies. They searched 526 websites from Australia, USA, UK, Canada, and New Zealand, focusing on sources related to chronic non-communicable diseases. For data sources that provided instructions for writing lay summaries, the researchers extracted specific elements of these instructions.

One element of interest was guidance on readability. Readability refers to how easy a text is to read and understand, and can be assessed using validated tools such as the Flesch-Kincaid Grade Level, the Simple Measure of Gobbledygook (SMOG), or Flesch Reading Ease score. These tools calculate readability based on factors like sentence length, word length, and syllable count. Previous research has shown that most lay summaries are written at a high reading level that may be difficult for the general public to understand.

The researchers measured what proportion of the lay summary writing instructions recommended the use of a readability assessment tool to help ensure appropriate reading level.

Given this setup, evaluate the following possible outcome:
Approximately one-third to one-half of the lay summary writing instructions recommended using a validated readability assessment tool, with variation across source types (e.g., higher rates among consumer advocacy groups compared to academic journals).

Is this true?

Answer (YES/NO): NO